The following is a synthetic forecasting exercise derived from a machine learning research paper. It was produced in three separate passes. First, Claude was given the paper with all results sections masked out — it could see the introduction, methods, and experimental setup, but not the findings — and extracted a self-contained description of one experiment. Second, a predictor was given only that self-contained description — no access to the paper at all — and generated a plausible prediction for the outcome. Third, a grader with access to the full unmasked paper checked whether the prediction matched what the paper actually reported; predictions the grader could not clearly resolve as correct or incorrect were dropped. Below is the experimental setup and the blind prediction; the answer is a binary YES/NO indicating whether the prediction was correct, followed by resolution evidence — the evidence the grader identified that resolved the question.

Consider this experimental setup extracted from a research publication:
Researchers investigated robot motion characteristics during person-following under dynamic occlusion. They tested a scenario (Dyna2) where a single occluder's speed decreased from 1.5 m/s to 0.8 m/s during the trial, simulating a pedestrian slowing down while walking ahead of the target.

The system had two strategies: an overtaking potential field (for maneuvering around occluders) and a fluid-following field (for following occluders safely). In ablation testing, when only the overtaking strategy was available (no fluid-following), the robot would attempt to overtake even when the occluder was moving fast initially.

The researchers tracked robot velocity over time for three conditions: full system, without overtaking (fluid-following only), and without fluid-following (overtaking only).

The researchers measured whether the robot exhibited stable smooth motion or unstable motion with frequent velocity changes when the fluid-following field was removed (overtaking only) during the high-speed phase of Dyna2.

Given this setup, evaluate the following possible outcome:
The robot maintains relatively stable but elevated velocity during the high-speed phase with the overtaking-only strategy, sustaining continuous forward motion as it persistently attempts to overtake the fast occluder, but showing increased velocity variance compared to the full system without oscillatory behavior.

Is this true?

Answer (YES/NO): NO